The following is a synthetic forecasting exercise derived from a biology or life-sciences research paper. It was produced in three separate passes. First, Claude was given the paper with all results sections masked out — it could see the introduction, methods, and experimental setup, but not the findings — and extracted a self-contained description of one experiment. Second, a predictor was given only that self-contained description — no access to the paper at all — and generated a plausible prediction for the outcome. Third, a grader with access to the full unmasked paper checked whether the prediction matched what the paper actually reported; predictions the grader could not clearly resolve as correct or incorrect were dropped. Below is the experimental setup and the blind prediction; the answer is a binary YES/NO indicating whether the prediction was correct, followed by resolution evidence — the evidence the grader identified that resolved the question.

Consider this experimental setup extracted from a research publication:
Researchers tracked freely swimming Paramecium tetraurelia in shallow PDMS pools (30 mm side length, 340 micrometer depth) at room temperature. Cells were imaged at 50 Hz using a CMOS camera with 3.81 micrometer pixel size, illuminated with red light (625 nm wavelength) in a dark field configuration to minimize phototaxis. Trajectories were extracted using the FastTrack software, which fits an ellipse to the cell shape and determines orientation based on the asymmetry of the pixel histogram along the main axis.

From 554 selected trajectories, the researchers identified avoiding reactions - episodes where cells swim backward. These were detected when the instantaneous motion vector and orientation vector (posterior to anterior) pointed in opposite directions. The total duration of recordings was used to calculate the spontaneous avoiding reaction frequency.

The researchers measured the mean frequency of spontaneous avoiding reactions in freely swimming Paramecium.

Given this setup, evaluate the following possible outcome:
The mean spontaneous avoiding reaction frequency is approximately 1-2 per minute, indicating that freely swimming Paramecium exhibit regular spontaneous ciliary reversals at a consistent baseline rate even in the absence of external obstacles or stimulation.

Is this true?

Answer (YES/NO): NO